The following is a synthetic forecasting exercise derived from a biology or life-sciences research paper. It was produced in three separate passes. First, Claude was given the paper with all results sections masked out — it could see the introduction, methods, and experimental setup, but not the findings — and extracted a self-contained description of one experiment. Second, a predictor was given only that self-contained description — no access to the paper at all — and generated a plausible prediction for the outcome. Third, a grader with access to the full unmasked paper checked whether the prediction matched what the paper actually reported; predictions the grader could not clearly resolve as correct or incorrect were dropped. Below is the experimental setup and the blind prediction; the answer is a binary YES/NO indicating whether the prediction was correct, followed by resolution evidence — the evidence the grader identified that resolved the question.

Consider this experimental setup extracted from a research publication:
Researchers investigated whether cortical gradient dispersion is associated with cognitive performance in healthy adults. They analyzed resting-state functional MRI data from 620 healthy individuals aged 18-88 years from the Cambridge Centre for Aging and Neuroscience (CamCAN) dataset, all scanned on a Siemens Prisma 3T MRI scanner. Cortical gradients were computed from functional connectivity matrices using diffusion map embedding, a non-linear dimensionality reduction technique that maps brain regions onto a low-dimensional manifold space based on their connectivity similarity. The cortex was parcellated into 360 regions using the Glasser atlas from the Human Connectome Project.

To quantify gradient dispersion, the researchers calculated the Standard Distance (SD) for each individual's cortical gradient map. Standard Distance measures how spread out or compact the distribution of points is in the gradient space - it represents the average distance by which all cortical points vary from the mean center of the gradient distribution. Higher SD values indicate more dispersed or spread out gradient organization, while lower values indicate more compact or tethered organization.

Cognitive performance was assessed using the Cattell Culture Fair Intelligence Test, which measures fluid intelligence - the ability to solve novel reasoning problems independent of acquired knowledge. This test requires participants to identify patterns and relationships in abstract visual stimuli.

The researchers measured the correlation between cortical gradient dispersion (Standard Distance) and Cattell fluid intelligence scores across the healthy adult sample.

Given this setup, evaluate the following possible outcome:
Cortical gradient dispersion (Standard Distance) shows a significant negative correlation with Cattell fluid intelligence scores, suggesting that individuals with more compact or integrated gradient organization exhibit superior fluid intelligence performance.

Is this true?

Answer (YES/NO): YES